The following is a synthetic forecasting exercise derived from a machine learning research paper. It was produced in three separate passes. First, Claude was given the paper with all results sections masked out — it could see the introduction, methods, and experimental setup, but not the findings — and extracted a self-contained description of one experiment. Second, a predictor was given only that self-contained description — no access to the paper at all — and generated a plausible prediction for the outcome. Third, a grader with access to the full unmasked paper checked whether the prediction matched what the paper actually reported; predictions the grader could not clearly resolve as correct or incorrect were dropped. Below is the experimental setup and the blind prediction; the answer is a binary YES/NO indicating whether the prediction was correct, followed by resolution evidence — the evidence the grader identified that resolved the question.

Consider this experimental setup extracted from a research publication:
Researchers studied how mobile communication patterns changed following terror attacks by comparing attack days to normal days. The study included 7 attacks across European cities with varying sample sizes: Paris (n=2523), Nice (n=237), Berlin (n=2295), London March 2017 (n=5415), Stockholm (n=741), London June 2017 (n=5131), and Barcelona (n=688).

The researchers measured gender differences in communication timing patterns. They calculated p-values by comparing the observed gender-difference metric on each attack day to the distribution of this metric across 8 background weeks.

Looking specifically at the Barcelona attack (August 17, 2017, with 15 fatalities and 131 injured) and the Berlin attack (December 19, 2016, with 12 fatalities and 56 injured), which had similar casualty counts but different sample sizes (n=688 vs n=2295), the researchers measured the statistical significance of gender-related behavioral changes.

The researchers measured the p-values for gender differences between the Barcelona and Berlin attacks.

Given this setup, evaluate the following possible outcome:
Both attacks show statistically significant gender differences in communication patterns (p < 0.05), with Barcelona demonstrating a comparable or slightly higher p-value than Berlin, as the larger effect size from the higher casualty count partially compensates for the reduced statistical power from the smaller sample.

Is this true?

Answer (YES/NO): NO